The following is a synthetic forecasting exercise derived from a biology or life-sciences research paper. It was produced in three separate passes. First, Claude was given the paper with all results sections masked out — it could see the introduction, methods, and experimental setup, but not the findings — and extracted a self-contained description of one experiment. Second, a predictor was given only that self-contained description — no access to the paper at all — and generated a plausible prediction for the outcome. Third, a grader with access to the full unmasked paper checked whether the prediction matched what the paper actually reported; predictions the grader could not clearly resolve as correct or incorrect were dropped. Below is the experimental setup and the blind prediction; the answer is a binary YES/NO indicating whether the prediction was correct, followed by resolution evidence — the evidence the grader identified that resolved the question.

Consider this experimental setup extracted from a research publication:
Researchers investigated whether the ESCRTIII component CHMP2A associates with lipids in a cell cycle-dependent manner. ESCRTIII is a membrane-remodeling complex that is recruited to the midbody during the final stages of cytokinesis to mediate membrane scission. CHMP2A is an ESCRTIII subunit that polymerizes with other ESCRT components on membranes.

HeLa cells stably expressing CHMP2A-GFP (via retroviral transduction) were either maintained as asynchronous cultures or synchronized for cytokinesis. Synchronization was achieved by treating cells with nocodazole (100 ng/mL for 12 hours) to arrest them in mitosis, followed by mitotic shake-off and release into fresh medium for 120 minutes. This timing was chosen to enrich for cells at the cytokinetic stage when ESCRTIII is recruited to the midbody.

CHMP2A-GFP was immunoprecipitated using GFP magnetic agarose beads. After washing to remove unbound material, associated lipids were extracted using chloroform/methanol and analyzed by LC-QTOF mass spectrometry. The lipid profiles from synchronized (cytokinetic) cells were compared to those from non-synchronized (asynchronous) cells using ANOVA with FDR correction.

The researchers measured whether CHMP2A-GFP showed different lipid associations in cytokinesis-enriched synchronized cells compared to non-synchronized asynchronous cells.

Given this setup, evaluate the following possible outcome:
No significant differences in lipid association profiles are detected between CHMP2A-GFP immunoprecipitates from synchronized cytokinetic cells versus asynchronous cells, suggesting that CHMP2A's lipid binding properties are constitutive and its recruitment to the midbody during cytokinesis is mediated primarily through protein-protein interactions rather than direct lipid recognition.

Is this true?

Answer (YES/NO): NO